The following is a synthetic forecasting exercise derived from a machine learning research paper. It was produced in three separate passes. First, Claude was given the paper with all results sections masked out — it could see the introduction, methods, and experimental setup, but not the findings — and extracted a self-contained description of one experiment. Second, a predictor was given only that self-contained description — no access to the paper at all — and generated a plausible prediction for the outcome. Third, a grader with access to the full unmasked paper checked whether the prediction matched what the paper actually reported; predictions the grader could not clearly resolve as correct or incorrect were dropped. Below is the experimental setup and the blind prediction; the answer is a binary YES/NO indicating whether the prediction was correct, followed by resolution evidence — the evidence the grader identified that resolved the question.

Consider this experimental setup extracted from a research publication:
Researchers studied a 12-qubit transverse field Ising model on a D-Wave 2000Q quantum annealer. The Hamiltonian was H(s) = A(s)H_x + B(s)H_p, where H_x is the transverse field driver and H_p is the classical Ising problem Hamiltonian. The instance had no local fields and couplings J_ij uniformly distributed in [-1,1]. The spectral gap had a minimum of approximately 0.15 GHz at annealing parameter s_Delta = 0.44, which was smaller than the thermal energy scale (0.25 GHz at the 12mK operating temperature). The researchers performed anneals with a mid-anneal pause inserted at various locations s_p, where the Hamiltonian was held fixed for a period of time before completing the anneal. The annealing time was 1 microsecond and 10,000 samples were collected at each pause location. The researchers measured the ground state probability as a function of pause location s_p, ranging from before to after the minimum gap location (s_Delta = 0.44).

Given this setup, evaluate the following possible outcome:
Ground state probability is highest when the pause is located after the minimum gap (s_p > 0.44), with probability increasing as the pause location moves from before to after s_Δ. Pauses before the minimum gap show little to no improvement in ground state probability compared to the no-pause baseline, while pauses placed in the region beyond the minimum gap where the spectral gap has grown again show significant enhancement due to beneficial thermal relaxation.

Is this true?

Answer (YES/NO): YES